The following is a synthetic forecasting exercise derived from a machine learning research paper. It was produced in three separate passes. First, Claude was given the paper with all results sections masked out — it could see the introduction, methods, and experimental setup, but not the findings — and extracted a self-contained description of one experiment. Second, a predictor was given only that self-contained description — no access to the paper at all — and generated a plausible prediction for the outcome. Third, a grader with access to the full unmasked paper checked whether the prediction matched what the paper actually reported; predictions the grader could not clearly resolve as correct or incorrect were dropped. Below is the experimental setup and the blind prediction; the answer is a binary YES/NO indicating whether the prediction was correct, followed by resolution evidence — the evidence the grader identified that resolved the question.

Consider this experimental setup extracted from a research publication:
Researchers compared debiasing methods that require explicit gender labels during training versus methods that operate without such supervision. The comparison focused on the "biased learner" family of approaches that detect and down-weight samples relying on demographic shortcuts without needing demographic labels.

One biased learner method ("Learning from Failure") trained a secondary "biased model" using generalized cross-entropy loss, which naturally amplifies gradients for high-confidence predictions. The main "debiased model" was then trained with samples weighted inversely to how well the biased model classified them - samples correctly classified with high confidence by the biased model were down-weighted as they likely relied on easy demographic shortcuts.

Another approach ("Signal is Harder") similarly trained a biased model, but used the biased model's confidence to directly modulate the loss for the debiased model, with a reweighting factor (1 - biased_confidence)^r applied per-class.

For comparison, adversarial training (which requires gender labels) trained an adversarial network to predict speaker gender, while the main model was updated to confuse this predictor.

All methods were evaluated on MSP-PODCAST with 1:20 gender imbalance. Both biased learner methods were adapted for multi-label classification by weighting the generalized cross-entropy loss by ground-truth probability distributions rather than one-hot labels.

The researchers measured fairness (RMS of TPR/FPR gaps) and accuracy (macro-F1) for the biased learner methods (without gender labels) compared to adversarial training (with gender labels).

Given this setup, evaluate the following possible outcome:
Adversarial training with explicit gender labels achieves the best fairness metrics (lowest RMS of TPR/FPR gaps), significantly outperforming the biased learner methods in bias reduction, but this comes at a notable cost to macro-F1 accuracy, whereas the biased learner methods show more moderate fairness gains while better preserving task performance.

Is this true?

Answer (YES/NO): NO